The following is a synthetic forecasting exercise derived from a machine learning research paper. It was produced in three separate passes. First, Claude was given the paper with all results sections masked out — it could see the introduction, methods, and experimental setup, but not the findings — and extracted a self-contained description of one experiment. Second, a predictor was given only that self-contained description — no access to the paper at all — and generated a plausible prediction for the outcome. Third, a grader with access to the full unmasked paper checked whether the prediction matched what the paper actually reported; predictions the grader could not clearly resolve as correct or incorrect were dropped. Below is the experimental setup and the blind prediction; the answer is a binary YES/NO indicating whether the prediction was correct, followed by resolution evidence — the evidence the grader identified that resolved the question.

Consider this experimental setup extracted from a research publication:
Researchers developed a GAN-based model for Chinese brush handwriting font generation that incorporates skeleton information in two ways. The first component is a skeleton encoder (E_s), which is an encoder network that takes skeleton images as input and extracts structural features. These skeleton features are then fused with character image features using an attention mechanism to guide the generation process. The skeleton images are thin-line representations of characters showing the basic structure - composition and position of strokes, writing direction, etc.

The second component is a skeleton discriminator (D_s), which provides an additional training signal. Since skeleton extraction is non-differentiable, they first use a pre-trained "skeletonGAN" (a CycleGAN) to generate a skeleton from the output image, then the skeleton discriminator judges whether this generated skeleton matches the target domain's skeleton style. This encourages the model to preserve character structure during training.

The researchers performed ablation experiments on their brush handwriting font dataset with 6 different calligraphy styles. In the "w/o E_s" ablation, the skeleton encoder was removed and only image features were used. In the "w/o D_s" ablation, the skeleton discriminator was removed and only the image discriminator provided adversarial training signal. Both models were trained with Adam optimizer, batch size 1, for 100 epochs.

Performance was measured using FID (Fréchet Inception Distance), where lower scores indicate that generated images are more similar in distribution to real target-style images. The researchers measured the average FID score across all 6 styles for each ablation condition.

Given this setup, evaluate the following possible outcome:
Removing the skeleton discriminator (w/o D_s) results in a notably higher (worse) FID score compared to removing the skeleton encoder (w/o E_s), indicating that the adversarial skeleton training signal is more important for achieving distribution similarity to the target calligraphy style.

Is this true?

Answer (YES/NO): NO